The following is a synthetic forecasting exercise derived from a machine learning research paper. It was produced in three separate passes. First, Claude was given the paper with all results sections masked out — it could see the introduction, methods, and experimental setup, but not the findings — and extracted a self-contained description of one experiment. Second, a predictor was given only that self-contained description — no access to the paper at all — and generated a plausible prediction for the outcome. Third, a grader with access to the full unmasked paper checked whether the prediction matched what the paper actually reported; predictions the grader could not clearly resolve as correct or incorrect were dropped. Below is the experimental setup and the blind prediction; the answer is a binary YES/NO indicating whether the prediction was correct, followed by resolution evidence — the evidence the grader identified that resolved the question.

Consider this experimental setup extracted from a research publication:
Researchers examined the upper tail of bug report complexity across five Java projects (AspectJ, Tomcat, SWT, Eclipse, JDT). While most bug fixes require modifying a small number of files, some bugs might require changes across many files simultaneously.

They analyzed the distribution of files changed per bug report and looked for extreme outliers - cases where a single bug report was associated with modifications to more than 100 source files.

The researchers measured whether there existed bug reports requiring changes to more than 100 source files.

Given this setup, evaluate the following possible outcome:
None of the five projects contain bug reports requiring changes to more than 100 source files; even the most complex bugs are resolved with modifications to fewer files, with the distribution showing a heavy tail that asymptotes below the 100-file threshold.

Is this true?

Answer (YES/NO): NO